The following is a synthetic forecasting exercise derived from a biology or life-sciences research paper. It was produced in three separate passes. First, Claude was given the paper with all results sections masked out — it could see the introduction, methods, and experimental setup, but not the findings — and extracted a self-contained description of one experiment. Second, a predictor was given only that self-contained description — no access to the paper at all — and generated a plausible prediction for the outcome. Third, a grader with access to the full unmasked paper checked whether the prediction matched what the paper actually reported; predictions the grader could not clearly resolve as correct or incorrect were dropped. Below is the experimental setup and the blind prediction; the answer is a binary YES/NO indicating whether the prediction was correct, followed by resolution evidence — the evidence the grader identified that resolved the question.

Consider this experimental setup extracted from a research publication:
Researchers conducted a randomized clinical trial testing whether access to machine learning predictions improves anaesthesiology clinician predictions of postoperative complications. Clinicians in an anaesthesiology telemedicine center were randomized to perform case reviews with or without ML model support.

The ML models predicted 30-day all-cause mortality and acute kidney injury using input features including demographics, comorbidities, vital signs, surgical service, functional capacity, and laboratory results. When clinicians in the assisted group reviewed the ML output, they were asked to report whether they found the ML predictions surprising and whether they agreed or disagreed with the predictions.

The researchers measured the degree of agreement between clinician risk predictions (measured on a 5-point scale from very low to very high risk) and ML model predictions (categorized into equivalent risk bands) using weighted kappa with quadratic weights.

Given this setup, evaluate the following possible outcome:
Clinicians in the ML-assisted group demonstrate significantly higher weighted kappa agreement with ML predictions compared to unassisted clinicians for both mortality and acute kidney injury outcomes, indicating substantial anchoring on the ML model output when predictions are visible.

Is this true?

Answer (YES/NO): YES